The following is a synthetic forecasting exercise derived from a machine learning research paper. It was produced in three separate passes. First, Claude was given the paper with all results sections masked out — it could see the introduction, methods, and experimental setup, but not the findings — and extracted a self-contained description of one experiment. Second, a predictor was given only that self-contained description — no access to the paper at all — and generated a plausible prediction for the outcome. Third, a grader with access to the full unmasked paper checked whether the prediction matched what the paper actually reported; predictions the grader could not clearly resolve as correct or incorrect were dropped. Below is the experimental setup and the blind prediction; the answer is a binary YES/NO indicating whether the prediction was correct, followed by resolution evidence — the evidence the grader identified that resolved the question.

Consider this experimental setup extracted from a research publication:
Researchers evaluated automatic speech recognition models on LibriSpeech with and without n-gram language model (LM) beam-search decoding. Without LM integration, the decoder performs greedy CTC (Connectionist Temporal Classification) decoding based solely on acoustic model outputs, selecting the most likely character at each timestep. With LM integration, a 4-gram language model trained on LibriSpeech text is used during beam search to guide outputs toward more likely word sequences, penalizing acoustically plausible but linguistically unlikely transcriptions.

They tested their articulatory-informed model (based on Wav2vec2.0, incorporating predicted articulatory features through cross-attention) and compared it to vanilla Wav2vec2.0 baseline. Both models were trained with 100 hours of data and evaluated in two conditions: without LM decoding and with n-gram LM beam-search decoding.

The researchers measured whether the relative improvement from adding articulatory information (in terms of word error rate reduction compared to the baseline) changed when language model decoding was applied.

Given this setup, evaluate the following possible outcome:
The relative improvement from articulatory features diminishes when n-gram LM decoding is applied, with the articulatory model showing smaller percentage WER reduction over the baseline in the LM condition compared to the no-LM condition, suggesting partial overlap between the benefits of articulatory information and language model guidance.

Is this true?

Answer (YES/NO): NO